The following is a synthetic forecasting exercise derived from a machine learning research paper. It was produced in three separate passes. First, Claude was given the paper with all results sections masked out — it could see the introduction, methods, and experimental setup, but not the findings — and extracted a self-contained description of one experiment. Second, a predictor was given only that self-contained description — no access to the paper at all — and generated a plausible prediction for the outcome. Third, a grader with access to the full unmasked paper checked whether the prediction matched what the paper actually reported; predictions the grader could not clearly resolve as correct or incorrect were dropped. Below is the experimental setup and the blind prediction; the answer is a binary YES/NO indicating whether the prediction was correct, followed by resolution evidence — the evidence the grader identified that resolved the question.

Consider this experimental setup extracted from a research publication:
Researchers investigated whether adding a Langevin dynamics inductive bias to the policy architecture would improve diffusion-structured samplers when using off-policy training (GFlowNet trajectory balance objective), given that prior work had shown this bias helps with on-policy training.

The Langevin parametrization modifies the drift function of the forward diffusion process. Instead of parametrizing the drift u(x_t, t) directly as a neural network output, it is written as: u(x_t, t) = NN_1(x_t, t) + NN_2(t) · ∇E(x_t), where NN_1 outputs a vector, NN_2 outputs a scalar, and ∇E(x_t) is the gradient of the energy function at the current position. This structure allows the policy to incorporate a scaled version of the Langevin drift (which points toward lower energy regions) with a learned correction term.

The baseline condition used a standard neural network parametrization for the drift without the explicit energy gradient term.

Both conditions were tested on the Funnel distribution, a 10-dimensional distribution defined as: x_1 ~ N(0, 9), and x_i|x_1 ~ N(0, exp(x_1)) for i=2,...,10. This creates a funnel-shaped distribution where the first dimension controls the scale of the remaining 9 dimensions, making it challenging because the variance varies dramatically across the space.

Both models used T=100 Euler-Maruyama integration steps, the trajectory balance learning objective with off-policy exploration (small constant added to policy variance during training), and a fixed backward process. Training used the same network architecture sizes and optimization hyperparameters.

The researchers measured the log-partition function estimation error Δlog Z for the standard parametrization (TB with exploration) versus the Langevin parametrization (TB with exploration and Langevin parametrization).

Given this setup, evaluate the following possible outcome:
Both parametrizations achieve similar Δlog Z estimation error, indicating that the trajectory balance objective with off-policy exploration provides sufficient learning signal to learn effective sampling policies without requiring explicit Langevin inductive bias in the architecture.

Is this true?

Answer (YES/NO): YES